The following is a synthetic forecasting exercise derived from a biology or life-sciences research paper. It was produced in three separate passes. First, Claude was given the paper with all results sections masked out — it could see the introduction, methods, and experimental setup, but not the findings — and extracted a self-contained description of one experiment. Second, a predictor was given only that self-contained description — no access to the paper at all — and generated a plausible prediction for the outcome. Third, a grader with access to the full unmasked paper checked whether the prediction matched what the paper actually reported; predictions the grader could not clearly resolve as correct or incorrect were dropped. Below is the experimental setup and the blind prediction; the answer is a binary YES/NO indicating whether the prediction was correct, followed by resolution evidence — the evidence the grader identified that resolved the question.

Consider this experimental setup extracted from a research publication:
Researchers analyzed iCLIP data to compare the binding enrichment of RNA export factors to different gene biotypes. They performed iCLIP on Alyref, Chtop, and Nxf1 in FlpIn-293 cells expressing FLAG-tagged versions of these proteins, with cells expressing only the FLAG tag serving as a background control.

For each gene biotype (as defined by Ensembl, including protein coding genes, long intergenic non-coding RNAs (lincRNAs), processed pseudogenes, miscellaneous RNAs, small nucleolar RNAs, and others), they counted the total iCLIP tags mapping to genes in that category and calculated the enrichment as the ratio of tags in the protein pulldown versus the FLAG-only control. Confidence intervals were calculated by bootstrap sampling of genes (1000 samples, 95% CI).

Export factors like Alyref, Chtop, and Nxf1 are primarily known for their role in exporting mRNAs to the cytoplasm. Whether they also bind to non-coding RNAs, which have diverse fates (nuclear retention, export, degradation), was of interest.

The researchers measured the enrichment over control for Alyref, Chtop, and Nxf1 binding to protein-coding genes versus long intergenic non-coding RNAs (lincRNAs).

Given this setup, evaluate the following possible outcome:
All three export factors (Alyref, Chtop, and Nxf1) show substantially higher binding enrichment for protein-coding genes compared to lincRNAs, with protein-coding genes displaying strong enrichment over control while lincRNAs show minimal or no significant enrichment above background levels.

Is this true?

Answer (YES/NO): NO